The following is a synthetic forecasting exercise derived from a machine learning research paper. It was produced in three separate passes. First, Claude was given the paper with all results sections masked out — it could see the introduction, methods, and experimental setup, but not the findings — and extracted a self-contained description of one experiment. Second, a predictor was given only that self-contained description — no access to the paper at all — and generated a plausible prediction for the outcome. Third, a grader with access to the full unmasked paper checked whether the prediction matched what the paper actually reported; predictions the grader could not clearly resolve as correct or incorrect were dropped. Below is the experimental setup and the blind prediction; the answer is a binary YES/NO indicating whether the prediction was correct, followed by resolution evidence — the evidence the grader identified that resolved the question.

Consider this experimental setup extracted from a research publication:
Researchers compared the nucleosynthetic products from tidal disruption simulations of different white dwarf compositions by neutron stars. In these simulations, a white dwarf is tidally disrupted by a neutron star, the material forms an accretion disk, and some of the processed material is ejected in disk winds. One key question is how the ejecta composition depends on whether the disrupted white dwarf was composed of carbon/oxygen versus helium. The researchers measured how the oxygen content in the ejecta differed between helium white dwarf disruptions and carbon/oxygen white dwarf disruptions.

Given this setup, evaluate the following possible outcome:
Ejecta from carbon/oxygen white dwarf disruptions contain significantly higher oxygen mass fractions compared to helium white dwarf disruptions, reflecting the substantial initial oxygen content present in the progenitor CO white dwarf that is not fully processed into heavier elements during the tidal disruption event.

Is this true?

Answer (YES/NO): YES